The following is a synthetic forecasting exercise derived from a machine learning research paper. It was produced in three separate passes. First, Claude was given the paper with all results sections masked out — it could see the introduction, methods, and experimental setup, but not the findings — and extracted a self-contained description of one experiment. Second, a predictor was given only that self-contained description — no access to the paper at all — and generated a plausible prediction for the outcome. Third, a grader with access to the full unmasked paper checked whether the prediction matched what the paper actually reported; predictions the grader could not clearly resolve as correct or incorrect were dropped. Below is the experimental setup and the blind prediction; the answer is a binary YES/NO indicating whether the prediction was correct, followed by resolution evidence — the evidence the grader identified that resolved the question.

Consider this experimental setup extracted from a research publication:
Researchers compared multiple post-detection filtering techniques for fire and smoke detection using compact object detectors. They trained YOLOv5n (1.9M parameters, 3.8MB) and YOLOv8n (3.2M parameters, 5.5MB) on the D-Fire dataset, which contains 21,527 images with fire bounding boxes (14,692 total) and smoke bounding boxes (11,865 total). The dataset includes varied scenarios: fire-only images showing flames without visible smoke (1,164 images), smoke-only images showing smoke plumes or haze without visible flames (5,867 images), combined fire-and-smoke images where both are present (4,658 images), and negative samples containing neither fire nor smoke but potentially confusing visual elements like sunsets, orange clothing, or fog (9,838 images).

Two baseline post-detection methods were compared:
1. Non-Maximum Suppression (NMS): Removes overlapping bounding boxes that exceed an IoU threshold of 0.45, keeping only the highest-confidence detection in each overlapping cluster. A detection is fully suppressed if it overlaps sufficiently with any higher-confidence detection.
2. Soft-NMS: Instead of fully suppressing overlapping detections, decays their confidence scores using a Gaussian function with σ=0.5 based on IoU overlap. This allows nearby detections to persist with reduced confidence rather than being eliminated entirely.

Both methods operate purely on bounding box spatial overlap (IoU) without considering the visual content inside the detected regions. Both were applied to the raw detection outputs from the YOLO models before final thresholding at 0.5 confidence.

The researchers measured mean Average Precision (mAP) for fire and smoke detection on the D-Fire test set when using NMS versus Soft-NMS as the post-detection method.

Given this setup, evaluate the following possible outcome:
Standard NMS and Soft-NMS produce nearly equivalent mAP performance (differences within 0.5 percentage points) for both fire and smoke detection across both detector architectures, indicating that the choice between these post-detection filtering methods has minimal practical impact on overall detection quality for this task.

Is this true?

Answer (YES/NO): NO